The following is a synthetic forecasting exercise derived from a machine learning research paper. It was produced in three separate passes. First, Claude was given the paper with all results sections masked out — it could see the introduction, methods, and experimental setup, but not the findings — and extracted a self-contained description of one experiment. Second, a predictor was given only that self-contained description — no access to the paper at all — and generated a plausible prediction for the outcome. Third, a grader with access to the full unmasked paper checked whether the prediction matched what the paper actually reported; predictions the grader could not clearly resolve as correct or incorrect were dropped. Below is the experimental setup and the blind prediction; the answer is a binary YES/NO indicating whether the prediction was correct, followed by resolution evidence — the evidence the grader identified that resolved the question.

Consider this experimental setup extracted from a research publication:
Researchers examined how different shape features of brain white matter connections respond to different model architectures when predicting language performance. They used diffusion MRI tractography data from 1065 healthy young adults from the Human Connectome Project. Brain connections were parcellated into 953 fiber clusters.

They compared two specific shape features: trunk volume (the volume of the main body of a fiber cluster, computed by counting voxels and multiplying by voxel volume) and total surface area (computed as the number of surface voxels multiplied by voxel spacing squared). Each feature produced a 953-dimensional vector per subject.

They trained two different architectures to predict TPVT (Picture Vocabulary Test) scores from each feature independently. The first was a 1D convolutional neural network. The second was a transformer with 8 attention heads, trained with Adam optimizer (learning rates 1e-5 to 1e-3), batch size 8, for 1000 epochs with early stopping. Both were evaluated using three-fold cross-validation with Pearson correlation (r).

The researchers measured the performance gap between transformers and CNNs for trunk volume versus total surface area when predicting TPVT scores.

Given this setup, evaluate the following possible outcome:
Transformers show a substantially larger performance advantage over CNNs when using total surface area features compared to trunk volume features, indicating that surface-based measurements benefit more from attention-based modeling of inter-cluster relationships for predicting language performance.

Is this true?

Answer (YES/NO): NO